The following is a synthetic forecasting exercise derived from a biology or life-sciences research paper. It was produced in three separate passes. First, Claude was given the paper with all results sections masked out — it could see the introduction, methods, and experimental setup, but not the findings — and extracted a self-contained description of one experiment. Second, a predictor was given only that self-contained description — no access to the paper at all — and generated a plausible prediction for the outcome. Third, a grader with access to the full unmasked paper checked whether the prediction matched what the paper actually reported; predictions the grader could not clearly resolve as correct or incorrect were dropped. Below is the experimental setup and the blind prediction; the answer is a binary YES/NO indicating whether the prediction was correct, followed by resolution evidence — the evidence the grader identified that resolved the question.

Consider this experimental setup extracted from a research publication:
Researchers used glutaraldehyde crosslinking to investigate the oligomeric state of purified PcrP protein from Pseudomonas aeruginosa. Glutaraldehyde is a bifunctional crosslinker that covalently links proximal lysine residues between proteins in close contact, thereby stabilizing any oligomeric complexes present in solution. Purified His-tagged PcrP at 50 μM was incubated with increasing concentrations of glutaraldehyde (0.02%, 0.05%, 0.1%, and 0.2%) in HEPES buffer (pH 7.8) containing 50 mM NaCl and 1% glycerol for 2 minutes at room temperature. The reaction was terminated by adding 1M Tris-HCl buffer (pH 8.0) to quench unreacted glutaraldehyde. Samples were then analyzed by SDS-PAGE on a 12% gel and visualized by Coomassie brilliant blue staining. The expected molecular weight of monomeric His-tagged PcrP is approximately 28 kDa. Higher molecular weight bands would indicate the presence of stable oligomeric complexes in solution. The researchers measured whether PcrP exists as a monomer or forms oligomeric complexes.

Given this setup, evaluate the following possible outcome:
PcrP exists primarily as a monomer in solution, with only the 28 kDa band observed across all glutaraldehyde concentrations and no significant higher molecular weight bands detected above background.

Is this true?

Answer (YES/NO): NO